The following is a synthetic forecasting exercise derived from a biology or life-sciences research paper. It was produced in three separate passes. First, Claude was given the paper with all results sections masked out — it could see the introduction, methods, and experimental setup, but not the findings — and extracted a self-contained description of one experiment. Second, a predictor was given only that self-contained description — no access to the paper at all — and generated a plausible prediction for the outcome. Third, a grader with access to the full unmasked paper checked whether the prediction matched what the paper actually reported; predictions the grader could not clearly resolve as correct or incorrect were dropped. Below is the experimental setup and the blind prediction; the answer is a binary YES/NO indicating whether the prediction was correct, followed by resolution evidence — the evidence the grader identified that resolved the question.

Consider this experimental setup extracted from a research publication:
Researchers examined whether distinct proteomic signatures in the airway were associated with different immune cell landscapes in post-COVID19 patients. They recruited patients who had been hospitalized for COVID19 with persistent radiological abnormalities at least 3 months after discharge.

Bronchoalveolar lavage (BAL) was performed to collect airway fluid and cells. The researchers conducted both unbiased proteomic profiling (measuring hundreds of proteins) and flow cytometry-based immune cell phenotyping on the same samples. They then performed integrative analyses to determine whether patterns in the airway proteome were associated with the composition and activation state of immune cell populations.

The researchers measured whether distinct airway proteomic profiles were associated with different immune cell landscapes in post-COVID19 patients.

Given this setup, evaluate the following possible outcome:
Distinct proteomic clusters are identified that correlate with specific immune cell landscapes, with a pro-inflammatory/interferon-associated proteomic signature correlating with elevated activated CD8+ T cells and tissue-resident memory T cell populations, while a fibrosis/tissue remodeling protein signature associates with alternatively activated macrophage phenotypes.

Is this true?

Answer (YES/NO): NO